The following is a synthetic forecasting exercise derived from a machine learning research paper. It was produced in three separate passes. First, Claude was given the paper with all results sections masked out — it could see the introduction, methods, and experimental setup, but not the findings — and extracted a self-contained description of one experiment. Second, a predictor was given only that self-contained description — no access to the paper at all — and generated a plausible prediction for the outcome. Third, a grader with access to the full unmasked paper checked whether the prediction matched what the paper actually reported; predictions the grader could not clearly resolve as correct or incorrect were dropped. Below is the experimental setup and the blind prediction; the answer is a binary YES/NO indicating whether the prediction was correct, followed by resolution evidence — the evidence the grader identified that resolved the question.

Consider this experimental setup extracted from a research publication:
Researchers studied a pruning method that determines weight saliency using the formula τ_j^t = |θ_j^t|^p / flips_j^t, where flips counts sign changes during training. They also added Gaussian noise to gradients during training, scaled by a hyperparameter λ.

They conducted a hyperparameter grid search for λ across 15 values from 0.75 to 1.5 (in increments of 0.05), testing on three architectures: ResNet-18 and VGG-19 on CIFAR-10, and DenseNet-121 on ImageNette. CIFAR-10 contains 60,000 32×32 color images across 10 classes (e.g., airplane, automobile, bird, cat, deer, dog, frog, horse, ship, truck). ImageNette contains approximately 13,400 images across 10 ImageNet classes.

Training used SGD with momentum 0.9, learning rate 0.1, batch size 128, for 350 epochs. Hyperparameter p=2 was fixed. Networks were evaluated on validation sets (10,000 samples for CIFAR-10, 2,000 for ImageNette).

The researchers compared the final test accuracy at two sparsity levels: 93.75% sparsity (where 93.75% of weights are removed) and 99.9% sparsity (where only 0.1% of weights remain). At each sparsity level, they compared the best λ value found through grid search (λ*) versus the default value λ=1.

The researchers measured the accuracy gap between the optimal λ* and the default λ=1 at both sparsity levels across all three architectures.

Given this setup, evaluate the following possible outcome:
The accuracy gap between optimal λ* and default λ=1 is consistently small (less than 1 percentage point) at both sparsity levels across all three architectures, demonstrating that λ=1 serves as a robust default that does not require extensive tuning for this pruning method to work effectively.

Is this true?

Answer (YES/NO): NO